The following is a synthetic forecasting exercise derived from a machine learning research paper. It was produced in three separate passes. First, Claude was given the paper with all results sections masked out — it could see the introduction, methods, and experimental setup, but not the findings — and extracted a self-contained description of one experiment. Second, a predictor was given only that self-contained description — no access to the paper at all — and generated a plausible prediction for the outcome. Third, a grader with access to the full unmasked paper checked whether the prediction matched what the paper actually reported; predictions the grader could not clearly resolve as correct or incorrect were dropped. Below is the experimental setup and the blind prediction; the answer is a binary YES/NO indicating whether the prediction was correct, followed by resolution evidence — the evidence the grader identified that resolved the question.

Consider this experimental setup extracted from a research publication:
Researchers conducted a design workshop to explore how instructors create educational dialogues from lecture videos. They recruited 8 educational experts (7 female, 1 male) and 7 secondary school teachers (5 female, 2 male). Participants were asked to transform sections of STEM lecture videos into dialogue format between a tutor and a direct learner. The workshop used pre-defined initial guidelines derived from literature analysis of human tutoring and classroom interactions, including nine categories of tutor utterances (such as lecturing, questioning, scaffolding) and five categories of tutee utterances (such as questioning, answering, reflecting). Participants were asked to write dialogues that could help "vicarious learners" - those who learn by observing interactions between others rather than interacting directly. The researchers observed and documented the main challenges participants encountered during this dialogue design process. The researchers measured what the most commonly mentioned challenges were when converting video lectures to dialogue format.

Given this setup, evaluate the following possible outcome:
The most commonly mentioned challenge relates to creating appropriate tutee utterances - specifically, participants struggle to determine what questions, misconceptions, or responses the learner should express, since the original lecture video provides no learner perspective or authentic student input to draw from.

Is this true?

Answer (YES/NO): NO